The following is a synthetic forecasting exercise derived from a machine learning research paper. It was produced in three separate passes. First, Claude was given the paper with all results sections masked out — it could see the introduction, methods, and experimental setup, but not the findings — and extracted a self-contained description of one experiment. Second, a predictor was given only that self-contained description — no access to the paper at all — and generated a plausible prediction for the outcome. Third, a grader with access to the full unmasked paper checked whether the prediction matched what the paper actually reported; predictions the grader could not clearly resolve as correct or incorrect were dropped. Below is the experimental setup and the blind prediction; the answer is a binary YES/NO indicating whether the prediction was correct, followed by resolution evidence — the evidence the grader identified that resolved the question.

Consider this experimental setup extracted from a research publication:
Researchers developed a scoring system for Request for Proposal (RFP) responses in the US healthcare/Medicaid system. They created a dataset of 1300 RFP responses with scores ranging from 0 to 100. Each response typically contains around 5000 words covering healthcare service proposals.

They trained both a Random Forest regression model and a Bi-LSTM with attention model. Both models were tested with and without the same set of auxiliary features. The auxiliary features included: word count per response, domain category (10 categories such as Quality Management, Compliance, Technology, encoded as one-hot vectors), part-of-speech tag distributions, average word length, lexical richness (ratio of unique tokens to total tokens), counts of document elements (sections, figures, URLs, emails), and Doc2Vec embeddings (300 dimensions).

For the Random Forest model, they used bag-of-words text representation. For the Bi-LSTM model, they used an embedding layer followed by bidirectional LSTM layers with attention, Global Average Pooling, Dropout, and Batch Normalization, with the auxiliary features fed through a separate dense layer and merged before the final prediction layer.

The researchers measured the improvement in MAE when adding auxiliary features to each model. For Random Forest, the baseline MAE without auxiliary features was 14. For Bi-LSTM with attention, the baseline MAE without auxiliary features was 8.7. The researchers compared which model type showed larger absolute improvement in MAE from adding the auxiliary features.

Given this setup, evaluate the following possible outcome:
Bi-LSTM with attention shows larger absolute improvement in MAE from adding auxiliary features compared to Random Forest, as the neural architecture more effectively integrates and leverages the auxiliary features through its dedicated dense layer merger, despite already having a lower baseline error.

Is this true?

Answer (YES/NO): NO